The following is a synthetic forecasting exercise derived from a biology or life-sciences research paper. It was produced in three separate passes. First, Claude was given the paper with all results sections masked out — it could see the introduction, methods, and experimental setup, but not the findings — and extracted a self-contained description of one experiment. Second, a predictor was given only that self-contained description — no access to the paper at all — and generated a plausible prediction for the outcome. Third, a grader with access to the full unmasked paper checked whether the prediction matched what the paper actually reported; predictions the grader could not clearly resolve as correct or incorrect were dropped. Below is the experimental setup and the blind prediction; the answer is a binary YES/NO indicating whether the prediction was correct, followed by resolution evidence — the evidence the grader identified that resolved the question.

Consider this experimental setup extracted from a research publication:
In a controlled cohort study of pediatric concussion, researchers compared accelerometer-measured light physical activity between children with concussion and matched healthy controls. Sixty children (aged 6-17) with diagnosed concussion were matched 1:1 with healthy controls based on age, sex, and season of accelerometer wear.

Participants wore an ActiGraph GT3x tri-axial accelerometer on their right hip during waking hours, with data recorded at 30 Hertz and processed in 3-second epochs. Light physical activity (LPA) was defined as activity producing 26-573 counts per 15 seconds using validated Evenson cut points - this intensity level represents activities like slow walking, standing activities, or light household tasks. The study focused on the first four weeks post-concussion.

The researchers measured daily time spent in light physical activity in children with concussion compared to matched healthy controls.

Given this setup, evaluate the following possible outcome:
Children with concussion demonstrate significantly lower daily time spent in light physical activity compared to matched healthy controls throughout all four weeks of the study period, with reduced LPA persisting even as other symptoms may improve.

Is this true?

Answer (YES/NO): NO